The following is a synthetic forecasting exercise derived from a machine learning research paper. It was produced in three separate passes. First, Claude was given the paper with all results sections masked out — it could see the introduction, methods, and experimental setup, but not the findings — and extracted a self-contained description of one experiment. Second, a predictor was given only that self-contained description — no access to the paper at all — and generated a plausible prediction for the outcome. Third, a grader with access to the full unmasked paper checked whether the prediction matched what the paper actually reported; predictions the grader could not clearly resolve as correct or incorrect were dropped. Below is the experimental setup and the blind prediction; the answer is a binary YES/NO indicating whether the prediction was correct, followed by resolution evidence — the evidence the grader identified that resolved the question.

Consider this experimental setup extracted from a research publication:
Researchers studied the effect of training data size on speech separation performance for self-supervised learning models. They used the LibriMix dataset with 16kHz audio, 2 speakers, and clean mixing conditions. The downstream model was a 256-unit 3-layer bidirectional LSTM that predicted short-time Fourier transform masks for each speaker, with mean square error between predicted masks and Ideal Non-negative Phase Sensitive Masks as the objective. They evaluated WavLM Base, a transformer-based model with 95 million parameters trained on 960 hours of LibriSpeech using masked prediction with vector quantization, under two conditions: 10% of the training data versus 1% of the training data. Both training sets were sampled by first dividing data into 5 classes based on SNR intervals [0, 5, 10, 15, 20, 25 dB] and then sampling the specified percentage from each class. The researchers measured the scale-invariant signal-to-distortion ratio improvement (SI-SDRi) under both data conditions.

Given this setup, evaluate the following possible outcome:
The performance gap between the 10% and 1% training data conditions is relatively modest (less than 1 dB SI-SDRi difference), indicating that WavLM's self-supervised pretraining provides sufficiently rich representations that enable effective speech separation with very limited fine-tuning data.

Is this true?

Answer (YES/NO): NO